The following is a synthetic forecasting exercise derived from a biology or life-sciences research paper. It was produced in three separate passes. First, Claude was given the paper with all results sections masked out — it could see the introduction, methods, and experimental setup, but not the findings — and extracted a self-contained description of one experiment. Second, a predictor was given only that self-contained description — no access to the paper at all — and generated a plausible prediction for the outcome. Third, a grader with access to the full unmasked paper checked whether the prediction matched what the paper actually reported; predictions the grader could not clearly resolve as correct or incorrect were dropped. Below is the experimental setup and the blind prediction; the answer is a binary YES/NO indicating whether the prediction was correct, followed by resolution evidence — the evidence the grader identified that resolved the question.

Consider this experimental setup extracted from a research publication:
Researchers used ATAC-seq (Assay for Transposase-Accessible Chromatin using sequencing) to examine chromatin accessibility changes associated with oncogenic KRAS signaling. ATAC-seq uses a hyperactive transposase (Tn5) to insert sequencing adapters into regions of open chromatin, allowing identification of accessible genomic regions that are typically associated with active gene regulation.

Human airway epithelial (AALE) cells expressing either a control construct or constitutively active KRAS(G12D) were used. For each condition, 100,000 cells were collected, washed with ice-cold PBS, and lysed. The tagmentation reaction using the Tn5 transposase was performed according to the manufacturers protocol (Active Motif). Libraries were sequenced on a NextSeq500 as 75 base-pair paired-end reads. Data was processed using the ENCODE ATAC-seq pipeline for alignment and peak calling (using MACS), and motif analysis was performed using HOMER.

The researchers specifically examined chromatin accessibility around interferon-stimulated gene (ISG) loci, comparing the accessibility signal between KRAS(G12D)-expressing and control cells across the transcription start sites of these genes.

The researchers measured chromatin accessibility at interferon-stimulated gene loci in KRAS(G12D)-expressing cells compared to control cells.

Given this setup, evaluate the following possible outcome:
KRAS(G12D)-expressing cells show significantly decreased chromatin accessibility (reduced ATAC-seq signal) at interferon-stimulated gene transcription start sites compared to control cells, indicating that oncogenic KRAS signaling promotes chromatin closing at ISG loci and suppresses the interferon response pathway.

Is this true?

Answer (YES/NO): NO